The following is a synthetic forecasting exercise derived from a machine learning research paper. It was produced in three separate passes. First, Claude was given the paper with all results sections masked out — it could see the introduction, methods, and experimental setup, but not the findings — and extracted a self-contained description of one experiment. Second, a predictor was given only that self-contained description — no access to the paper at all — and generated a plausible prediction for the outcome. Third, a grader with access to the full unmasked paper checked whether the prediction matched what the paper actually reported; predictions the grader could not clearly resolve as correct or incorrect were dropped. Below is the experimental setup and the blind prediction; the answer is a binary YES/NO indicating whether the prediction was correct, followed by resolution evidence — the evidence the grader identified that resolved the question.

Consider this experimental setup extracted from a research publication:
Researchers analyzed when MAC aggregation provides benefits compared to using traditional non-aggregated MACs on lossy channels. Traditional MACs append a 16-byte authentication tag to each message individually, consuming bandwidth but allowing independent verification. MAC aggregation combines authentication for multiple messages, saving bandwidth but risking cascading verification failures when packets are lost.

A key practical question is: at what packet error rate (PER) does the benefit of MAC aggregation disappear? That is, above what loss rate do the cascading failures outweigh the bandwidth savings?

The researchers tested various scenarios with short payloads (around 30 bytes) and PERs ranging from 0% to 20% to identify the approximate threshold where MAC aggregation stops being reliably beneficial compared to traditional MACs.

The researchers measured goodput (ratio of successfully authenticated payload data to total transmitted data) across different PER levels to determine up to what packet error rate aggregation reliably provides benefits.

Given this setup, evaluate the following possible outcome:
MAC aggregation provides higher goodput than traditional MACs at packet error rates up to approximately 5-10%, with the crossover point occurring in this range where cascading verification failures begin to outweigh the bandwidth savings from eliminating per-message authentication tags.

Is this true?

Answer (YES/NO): NO